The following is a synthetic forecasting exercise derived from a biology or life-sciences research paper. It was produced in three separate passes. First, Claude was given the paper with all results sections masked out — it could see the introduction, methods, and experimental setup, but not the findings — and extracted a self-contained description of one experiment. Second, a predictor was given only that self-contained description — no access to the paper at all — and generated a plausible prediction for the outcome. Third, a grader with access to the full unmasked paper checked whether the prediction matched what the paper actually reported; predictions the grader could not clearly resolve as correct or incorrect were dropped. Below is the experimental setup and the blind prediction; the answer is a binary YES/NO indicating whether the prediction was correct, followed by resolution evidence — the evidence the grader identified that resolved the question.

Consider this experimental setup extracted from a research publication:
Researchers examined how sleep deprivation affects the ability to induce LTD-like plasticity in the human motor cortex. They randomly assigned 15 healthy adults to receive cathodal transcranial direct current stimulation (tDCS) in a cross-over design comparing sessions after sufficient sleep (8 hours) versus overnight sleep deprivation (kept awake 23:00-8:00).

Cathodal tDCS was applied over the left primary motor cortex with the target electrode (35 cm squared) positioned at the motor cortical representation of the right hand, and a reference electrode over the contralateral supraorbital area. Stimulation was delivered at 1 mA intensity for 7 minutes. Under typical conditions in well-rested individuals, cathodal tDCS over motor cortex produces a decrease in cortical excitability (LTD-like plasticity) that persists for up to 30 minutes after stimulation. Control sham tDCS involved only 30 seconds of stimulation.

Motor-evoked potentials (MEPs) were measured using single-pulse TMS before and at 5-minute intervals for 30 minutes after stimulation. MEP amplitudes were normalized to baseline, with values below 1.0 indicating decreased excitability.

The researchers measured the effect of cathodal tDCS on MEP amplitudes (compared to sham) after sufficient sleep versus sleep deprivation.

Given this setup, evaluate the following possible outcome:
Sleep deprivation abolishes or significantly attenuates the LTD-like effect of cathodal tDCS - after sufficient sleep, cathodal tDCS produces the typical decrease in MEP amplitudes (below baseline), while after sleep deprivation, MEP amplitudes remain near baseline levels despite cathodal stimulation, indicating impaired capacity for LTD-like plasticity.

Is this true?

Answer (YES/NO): NO